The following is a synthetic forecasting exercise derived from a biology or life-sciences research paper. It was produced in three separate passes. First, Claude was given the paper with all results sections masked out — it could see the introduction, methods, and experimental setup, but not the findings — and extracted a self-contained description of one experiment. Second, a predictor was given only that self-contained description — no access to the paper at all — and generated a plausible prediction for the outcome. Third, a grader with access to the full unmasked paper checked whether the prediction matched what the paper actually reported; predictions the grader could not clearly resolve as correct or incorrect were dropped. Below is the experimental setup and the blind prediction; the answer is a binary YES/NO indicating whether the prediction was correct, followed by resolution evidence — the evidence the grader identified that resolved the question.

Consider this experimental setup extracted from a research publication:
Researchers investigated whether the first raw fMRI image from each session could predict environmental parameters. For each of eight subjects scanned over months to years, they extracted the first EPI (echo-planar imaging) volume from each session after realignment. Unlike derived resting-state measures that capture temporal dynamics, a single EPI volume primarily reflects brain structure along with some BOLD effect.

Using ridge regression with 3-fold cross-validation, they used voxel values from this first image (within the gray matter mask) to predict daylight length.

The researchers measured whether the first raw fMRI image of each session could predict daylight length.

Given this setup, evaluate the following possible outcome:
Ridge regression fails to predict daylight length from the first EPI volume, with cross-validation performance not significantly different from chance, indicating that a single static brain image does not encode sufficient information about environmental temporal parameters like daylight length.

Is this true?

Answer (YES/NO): NO